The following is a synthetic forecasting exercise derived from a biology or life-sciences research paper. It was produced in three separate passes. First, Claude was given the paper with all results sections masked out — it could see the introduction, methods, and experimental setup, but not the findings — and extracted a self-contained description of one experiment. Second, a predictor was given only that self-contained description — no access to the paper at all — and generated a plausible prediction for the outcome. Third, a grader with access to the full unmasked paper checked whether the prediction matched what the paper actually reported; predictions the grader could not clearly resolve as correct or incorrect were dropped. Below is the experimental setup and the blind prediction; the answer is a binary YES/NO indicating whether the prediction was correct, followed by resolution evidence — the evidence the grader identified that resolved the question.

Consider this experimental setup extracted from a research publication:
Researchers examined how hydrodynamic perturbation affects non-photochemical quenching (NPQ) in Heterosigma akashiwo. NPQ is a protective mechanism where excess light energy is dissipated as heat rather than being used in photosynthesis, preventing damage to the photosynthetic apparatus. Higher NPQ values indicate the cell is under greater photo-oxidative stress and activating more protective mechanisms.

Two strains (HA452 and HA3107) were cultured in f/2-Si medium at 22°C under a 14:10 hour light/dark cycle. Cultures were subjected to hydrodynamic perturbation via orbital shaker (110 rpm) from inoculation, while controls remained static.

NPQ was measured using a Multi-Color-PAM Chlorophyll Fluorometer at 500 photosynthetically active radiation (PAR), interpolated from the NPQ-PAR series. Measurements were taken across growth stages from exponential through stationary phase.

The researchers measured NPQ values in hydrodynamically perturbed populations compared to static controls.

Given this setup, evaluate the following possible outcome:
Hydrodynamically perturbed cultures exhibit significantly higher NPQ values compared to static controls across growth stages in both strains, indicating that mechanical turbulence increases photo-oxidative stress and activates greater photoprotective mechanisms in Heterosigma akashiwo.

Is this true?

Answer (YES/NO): NO